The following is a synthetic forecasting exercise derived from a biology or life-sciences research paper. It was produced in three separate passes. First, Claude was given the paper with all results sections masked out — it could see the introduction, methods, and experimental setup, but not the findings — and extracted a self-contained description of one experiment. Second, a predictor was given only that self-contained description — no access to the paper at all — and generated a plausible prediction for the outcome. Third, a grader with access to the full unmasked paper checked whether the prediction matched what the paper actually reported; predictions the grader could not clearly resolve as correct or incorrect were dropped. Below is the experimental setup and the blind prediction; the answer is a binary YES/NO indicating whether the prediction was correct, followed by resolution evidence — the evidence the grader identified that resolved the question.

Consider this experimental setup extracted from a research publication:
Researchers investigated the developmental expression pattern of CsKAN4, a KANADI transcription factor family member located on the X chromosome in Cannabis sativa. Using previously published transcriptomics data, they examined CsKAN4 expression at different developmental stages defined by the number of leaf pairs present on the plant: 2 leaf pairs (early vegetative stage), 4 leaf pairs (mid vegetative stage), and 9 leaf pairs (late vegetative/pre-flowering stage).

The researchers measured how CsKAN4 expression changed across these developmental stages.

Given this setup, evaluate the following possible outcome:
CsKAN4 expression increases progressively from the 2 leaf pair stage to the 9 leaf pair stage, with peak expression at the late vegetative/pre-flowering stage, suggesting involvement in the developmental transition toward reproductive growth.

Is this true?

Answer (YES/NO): NO